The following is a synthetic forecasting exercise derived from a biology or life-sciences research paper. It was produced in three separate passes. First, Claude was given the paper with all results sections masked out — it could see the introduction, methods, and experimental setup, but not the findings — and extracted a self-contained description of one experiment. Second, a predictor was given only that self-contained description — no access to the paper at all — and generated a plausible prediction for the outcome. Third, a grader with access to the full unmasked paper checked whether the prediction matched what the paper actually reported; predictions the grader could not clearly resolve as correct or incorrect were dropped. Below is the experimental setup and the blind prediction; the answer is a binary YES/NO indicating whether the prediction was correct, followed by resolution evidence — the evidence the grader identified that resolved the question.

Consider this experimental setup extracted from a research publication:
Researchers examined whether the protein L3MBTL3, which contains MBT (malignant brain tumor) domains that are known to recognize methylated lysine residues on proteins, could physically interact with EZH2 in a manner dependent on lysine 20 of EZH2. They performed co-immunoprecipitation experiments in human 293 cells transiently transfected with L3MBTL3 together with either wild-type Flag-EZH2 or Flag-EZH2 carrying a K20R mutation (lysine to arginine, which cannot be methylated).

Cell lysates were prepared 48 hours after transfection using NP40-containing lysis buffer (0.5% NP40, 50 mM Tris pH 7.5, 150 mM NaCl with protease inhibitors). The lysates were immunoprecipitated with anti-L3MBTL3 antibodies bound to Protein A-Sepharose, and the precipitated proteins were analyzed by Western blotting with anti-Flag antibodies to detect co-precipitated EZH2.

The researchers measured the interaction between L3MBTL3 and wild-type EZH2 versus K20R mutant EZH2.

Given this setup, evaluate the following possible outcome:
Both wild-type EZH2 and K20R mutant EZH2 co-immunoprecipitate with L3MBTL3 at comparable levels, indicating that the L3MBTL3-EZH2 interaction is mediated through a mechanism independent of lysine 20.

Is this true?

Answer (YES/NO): NO